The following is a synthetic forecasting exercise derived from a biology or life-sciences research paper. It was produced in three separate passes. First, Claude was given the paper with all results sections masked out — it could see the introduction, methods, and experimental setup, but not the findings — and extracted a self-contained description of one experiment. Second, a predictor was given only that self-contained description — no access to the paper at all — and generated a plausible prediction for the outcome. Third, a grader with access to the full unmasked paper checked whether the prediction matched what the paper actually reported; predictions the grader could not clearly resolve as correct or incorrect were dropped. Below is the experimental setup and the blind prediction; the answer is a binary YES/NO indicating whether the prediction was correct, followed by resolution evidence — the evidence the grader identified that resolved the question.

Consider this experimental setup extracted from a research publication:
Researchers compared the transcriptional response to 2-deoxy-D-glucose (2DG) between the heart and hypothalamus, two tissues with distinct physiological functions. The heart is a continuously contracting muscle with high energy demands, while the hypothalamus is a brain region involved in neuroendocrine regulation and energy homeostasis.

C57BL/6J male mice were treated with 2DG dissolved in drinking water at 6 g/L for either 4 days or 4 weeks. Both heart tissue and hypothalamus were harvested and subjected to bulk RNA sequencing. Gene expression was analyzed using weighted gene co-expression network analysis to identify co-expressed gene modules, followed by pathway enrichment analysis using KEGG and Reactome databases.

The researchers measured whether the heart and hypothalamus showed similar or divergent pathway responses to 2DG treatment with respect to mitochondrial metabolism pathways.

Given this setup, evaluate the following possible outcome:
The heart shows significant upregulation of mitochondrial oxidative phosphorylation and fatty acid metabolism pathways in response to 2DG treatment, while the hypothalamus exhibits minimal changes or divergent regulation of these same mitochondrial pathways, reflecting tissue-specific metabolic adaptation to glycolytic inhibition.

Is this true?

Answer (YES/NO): NO